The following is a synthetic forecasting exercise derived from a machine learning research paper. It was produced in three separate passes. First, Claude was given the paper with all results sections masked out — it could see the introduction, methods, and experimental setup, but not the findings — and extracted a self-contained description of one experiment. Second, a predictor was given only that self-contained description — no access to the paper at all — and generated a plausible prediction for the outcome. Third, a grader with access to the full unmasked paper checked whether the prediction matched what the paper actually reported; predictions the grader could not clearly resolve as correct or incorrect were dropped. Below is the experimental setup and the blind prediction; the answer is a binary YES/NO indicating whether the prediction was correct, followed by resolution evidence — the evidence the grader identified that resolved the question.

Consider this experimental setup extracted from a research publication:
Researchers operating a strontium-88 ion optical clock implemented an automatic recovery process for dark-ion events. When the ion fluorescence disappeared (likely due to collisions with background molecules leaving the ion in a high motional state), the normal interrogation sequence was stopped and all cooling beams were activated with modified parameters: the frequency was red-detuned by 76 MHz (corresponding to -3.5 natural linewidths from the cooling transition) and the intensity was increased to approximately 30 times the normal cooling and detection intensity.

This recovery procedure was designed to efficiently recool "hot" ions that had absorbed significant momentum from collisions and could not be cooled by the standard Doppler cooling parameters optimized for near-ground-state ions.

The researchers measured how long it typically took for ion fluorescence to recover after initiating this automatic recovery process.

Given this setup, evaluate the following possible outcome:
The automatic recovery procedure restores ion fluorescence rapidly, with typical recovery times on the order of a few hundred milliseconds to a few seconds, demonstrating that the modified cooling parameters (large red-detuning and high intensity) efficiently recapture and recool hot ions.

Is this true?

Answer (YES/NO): NO